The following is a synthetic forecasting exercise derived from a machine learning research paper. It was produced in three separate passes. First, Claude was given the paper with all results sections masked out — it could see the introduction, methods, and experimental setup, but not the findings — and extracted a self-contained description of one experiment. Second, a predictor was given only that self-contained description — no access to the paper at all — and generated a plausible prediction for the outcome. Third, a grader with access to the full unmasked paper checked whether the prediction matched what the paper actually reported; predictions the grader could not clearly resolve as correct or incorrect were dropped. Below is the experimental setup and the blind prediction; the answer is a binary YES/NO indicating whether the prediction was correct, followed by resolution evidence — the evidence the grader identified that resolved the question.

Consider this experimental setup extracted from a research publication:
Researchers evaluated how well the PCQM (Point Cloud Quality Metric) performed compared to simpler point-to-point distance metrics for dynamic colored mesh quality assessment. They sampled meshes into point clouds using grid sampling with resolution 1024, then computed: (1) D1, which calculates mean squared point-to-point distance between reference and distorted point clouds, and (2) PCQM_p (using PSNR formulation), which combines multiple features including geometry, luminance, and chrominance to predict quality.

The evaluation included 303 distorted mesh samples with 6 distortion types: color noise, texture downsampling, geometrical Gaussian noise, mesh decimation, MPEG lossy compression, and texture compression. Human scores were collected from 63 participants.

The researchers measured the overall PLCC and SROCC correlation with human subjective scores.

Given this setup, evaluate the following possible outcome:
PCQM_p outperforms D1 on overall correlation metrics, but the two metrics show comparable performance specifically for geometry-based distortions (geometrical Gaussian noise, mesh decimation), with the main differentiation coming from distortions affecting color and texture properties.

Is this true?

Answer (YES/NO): NO